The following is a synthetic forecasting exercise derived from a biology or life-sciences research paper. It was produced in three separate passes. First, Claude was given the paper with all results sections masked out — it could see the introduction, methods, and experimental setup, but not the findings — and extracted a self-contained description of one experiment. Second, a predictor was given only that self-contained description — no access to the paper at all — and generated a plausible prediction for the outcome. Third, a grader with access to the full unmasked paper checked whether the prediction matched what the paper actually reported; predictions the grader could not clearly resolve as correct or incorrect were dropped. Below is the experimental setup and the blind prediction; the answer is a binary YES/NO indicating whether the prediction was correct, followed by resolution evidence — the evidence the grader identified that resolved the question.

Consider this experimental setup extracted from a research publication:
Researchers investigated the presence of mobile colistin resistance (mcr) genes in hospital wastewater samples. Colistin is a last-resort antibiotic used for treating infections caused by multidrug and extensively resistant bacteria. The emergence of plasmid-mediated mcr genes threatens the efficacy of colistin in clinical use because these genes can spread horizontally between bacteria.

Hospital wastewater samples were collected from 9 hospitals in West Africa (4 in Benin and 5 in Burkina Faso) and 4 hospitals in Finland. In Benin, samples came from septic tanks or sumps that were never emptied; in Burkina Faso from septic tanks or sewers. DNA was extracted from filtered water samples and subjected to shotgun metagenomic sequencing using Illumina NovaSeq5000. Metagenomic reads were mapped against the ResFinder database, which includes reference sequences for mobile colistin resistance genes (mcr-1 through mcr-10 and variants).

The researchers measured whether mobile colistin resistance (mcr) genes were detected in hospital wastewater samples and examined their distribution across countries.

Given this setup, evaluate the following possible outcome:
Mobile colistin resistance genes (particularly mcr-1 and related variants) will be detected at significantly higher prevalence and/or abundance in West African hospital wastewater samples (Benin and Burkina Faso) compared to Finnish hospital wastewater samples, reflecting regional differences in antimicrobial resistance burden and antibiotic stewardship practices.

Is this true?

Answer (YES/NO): NO